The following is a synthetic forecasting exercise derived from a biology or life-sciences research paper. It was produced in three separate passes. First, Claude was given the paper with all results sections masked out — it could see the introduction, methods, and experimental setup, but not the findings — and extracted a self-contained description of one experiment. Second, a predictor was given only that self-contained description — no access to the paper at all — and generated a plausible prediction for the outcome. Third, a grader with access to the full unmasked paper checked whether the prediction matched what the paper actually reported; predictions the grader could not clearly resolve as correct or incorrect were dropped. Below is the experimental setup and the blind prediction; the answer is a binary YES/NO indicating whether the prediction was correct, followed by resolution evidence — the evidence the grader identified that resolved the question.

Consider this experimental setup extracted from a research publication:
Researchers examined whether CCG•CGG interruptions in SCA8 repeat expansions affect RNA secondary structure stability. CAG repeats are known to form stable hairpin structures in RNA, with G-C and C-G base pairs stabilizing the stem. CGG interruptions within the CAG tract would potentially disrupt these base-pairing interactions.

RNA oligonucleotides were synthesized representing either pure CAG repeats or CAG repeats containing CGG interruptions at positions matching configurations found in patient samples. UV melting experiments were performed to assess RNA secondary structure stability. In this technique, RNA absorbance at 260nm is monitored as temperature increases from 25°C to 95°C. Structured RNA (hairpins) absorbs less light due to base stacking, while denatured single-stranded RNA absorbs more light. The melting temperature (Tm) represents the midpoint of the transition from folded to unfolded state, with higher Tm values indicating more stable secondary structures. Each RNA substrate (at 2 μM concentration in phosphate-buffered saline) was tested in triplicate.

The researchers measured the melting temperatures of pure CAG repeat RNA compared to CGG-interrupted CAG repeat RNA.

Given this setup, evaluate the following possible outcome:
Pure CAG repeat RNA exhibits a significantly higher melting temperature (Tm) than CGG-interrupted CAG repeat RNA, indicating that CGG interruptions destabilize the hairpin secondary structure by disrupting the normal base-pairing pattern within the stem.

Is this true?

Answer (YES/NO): NO